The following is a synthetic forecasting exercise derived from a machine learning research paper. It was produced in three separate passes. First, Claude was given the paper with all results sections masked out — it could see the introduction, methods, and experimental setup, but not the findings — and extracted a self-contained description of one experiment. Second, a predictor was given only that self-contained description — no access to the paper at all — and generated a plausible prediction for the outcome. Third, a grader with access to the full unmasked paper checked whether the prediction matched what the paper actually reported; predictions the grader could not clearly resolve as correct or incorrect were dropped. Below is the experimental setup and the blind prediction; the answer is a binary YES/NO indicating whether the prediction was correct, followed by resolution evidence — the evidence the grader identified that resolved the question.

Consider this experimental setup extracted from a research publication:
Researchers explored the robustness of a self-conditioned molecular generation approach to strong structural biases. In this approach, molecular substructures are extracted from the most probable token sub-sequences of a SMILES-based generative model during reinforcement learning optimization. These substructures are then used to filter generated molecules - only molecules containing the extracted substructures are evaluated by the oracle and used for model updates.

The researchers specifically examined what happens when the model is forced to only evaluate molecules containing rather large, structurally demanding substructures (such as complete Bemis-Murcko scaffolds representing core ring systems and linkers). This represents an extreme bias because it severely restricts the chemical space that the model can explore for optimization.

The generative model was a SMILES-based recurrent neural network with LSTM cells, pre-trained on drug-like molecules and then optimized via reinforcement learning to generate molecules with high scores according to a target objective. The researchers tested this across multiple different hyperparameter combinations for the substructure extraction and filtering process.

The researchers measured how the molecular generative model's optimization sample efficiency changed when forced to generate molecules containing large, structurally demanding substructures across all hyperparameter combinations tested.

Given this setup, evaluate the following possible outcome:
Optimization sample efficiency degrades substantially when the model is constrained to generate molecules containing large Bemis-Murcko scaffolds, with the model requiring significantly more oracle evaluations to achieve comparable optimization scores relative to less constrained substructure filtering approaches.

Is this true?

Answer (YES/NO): NO